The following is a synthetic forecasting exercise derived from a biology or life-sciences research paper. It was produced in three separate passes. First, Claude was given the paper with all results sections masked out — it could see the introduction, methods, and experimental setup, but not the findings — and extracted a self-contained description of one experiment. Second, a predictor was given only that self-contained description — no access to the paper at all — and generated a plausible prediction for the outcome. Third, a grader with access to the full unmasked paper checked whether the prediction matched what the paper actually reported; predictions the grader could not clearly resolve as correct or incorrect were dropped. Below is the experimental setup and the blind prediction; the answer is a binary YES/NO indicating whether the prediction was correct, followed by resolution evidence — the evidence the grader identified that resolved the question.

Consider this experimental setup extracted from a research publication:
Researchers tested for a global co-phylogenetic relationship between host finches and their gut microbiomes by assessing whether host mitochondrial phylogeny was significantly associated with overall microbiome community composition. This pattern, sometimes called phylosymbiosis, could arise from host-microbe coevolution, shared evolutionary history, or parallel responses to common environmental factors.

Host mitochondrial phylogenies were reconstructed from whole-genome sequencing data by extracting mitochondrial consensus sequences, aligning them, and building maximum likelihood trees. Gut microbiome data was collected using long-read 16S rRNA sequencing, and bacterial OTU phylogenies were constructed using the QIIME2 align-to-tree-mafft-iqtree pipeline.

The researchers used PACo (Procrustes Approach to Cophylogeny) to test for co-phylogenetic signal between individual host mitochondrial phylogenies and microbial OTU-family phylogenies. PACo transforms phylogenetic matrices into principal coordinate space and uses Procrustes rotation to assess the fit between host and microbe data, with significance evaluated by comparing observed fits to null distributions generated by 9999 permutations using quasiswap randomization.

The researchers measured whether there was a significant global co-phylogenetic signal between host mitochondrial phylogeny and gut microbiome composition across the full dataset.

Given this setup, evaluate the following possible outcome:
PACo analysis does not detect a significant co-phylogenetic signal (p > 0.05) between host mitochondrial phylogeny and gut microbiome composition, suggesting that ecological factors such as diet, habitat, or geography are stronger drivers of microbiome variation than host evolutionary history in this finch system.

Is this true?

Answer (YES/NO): NO